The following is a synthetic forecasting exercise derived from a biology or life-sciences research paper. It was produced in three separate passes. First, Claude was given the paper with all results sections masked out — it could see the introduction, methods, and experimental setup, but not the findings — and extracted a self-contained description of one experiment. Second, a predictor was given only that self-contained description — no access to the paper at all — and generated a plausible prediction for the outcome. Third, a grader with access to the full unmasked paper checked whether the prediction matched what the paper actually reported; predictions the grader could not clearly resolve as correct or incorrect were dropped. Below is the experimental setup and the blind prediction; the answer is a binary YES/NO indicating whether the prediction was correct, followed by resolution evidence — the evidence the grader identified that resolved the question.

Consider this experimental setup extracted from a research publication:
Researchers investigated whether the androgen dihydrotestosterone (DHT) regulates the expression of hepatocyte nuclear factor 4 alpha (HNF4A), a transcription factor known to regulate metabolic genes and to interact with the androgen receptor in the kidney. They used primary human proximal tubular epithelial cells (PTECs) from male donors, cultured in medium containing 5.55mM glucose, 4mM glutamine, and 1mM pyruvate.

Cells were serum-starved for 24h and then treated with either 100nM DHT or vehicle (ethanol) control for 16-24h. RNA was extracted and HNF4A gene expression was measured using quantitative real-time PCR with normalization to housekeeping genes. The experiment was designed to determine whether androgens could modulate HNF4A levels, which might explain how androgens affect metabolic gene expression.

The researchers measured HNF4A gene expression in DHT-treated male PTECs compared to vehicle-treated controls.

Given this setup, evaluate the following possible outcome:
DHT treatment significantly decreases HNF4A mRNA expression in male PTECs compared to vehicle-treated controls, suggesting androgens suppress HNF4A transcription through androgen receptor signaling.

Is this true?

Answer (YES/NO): NO